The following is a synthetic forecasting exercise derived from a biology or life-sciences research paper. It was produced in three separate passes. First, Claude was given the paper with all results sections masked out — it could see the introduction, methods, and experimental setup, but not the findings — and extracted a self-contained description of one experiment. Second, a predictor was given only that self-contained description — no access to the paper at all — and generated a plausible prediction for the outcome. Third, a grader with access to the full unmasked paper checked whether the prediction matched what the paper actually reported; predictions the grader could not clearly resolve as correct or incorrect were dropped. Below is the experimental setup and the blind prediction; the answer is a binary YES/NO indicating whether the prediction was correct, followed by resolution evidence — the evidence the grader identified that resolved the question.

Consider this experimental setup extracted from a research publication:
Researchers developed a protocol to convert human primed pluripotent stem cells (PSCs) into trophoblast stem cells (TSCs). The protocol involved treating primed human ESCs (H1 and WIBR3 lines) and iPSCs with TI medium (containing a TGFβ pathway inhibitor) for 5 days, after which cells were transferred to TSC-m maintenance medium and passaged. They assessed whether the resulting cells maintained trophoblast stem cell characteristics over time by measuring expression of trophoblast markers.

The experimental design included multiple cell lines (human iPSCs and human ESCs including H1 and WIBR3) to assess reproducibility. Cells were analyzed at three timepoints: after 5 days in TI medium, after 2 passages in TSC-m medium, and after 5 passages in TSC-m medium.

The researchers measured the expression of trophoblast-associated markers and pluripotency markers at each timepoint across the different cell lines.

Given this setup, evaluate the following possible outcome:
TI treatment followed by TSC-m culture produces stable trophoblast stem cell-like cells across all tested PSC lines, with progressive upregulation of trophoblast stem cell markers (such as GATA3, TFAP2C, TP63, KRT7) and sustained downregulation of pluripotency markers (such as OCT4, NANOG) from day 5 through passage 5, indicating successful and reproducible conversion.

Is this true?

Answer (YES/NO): YES